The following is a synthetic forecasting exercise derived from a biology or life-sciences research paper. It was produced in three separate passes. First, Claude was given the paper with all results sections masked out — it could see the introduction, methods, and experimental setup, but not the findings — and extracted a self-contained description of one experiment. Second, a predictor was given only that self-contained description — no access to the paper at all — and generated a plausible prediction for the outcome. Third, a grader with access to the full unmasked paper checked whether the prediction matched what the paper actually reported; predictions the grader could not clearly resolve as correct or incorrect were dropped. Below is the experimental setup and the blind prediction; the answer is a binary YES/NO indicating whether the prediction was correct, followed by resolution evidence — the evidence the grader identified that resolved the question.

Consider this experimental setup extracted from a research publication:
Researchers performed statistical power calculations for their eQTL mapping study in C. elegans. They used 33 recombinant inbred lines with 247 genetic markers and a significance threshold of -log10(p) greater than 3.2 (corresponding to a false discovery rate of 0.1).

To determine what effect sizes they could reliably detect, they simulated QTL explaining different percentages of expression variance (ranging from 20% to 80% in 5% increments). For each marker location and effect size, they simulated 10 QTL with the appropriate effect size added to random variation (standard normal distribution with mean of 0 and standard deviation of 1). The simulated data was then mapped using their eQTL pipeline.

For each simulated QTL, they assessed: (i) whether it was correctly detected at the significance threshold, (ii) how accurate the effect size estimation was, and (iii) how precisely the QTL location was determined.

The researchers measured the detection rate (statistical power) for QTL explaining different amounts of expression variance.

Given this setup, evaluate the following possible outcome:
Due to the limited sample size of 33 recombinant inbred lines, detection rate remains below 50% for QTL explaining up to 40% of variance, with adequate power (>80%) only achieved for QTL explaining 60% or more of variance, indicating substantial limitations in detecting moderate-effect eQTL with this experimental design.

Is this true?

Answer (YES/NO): NO